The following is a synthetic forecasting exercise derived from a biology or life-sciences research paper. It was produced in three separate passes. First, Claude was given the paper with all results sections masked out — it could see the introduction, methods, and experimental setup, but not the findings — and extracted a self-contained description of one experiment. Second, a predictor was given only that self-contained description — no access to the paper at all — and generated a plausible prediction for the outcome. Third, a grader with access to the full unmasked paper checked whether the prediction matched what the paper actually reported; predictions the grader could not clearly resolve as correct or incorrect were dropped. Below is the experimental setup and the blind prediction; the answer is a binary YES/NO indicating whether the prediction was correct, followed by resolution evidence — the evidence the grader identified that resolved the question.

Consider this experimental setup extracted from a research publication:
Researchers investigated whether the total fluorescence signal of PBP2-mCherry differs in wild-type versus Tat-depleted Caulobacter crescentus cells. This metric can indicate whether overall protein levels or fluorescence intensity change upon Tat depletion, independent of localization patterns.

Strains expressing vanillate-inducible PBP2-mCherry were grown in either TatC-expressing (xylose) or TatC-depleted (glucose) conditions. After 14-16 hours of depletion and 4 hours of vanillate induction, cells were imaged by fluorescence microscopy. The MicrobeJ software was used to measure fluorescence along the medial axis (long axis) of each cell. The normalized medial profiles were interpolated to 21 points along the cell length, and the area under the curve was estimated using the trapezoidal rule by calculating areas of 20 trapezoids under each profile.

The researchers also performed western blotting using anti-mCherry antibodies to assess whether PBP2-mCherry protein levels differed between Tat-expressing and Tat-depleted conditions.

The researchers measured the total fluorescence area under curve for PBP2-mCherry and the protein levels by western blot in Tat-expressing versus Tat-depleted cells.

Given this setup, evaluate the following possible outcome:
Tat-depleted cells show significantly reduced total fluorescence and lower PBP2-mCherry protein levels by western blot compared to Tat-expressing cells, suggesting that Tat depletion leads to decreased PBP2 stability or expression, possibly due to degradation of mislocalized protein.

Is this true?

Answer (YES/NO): NO